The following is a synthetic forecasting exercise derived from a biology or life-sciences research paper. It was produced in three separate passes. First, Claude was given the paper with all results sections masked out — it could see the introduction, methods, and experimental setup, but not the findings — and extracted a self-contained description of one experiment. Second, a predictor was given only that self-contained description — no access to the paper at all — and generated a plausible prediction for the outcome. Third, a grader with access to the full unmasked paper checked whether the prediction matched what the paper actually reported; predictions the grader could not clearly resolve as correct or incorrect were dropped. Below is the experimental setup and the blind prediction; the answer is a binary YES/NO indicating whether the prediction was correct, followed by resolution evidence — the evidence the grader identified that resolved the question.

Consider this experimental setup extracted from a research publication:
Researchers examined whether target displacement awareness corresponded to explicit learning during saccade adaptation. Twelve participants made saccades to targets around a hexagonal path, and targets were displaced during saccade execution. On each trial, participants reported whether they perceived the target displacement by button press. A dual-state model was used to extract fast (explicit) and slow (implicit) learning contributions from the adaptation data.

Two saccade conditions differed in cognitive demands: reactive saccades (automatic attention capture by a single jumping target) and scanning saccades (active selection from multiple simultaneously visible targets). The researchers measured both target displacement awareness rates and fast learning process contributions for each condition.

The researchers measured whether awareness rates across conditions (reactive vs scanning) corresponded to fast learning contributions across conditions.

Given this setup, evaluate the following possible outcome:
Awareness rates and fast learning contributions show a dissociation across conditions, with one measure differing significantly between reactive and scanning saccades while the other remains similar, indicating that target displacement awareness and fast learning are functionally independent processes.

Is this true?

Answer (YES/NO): NO